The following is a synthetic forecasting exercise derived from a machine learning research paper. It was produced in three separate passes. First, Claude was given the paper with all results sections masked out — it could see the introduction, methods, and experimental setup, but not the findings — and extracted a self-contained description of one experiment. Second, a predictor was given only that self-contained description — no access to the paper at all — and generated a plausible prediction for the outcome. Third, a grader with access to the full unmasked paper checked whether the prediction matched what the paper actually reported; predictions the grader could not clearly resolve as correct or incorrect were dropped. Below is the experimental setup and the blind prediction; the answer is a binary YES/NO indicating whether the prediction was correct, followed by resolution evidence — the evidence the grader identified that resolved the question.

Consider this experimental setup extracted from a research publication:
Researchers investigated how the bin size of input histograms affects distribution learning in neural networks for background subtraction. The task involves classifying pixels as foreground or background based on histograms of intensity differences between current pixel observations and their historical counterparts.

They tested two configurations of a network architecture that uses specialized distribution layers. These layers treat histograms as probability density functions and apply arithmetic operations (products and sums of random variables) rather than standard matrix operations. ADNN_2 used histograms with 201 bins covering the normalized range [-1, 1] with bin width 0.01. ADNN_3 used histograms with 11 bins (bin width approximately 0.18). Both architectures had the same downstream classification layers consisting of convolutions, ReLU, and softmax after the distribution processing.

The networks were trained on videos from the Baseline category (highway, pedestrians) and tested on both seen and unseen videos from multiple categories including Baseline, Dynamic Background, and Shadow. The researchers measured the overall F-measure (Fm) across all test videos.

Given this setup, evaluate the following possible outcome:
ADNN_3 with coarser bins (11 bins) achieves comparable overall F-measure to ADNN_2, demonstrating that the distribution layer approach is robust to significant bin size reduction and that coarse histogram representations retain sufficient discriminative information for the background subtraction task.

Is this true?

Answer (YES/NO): NO